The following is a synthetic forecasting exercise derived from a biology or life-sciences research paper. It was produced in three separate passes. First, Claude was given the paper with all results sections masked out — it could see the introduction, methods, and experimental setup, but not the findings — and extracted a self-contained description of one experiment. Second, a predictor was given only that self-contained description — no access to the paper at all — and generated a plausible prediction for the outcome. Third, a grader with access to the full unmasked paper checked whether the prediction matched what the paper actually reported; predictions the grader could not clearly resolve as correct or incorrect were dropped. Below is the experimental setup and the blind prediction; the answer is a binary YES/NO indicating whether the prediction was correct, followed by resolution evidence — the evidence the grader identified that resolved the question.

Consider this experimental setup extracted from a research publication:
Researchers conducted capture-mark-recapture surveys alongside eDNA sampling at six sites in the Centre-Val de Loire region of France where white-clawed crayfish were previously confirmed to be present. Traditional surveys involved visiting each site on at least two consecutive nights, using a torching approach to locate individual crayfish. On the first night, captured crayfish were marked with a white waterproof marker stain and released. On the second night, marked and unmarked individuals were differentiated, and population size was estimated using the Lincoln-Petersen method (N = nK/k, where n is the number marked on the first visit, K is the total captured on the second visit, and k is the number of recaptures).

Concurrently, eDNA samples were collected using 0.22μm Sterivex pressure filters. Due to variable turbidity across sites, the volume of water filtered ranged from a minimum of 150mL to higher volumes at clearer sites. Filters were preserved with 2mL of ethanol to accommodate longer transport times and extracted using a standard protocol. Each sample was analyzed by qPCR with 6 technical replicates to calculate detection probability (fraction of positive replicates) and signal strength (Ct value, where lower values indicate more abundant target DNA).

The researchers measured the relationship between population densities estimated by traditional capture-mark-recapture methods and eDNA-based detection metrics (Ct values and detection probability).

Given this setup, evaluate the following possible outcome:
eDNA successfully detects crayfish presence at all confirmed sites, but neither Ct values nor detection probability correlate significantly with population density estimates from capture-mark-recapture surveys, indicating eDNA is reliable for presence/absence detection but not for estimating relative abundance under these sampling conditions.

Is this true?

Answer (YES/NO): NO